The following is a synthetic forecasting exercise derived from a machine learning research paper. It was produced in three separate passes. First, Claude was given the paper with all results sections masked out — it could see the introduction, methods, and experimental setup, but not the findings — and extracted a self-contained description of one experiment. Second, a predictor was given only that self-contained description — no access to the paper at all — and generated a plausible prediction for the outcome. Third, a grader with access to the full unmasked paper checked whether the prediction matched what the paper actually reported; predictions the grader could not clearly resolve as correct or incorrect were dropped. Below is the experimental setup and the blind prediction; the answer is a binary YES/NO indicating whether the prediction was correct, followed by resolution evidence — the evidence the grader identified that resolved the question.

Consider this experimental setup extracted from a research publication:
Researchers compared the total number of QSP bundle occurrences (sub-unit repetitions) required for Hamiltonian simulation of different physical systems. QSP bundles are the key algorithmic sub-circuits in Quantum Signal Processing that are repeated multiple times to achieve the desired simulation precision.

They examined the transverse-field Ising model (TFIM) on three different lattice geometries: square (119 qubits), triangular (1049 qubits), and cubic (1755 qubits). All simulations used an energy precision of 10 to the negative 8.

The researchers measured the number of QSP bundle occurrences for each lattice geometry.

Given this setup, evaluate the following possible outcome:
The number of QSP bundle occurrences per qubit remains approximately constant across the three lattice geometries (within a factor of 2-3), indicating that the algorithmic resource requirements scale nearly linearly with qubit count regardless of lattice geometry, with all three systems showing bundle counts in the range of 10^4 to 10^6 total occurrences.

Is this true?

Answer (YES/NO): NO